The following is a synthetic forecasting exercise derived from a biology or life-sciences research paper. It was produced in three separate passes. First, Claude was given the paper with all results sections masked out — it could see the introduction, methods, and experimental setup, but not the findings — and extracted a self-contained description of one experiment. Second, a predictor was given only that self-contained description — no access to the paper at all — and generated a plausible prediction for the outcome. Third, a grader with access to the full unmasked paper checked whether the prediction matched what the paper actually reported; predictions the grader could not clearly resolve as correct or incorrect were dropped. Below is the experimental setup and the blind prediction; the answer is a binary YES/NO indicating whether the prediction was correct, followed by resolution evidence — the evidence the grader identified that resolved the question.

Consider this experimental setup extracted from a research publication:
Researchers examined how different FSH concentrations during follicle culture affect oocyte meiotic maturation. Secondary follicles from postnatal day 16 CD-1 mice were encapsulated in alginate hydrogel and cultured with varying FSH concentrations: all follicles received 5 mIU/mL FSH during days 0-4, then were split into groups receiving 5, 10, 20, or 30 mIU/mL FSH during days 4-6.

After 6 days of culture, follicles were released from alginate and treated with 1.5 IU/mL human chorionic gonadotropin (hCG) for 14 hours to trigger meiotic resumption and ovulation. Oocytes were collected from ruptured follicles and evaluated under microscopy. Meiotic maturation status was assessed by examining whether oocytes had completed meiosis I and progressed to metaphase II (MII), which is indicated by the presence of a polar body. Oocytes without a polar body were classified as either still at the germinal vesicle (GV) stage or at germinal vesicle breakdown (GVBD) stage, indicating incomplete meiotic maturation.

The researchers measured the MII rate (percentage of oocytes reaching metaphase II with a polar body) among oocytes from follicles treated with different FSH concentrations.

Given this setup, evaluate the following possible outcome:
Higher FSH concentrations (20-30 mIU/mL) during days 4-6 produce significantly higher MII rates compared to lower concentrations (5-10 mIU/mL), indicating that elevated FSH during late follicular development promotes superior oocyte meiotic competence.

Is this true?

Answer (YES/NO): NO